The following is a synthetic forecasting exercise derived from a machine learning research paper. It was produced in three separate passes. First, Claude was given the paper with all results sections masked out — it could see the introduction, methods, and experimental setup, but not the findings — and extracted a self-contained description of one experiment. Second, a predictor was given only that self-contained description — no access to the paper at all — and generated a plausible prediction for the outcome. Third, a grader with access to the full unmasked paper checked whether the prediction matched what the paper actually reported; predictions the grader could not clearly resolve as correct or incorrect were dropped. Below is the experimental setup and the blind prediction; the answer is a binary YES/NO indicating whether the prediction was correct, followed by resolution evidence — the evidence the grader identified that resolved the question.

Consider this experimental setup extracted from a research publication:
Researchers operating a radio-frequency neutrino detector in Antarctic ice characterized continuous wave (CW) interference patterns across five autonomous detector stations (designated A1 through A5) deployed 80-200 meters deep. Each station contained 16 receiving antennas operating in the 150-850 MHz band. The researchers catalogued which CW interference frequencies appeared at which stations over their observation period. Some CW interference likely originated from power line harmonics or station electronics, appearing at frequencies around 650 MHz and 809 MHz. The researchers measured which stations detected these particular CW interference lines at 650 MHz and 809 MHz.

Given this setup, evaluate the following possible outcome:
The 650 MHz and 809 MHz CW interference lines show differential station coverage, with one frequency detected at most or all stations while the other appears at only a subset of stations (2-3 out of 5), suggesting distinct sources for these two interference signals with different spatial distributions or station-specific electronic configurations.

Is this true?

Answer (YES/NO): NO